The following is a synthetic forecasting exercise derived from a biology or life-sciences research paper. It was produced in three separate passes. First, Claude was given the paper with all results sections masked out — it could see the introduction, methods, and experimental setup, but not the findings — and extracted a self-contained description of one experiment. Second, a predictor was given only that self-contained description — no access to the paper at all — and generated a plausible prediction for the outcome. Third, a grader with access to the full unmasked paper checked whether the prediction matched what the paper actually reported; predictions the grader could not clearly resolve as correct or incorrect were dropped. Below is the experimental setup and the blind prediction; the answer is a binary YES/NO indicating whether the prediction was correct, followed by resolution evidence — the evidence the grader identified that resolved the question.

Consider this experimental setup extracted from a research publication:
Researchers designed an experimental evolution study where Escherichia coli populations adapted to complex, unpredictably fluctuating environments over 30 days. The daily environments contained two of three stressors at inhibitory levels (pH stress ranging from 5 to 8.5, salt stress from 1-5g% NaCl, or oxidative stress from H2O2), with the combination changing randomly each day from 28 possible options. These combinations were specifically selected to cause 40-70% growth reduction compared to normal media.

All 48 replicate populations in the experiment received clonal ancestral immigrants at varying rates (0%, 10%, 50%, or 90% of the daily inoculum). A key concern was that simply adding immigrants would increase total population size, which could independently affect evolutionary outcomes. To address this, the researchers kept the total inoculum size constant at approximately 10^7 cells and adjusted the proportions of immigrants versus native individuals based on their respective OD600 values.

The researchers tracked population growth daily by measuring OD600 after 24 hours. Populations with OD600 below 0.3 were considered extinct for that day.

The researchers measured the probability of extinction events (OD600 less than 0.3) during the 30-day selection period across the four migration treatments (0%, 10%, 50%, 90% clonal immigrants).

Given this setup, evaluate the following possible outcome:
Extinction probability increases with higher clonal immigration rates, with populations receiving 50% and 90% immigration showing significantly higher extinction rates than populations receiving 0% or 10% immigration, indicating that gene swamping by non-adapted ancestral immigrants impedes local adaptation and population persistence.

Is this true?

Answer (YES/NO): NO